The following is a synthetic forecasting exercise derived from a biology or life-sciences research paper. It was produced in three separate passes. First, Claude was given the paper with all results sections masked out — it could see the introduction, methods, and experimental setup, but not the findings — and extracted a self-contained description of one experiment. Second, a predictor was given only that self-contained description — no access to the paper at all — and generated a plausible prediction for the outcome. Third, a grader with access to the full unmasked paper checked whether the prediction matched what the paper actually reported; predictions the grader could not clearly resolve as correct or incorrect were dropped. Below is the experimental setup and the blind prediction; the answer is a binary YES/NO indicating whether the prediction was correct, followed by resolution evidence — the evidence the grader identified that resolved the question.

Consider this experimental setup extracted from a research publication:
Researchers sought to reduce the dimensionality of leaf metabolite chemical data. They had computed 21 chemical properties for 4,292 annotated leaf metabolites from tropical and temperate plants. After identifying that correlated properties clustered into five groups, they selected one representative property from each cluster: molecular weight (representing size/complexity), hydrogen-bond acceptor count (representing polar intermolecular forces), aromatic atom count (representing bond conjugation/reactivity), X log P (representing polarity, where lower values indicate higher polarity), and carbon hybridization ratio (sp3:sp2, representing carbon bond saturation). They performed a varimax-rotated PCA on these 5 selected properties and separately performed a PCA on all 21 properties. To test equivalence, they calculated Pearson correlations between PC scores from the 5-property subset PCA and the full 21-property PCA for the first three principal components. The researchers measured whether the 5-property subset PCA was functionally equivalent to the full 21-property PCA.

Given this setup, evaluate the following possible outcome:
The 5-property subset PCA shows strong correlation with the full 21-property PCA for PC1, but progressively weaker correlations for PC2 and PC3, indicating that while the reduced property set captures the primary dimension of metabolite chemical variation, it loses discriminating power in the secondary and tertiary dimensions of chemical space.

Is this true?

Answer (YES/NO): NO